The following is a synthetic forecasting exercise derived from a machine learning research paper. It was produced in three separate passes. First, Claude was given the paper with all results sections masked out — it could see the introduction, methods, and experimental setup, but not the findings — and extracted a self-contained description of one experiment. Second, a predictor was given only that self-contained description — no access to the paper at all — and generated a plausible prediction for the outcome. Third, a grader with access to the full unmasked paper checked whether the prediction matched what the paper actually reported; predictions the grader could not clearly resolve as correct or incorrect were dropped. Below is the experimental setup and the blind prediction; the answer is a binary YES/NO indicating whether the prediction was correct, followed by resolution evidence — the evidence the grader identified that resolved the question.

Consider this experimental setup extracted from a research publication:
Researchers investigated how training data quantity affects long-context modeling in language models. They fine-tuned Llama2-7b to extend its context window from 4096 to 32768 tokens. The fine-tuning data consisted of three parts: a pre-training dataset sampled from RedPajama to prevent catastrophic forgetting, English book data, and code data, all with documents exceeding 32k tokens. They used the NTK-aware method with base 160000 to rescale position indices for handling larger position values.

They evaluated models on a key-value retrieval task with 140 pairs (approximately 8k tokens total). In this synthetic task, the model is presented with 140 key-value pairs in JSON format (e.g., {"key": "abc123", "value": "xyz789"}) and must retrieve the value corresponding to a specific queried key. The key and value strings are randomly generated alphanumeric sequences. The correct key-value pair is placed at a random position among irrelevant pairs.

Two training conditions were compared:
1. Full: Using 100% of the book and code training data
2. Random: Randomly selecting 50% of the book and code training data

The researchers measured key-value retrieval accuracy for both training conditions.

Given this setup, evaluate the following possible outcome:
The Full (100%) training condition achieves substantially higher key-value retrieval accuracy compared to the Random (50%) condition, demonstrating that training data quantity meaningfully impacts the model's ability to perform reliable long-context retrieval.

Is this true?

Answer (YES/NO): NO